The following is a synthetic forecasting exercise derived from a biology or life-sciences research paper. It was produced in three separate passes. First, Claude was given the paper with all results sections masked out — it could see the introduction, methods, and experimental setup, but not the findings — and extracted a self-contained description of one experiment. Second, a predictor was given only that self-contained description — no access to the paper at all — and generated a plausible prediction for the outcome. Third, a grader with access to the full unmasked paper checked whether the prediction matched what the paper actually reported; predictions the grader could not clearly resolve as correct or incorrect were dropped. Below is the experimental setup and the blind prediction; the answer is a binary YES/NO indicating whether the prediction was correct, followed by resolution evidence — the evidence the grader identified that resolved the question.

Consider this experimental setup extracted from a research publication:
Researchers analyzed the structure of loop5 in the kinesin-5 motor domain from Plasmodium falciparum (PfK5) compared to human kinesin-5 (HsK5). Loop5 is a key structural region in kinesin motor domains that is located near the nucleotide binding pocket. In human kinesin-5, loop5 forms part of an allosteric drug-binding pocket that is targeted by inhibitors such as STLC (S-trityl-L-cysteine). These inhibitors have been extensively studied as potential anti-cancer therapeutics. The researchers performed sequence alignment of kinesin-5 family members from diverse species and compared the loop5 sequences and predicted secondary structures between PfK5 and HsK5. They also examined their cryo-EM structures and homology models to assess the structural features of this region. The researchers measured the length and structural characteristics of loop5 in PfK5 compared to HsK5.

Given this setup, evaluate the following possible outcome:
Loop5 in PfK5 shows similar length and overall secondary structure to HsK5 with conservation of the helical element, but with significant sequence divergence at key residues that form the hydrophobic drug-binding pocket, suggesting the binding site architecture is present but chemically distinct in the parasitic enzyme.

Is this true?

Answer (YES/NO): NO